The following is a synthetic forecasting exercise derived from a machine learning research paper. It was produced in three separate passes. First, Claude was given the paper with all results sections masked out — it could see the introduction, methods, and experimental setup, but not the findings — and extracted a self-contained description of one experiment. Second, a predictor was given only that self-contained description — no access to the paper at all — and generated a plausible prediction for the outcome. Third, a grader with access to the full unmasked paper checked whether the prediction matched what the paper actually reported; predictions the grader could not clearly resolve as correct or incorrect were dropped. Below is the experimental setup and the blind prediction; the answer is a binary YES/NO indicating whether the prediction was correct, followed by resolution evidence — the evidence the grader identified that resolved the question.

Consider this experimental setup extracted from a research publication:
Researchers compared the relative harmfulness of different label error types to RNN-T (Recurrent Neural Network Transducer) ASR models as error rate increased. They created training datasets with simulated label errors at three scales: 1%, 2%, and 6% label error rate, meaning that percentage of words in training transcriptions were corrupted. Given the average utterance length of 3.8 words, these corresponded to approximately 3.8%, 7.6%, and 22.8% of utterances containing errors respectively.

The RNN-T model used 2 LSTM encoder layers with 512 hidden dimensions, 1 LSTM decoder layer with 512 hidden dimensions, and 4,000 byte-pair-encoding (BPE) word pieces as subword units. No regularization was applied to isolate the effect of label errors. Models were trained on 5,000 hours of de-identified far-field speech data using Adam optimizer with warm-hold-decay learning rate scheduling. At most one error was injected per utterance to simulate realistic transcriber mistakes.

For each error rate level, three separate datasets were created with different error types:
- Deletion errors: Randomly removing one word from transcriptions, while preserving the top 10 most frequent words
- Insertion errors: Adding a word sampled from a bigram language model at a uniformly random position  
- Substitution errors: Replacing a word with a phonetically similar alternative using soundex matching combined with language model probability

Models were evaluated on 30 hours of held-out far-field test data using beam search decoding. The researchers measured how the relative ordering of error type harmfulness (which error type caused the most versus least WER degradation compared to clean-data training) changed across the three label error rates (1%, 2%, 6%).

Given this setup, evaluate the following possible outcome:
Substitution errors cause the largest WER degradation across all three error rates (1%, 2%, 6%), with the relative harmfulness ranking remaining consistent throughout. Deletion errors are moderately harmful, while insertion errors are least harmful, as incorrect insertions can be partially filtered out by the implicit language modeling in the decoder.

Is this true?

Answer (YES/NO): NO